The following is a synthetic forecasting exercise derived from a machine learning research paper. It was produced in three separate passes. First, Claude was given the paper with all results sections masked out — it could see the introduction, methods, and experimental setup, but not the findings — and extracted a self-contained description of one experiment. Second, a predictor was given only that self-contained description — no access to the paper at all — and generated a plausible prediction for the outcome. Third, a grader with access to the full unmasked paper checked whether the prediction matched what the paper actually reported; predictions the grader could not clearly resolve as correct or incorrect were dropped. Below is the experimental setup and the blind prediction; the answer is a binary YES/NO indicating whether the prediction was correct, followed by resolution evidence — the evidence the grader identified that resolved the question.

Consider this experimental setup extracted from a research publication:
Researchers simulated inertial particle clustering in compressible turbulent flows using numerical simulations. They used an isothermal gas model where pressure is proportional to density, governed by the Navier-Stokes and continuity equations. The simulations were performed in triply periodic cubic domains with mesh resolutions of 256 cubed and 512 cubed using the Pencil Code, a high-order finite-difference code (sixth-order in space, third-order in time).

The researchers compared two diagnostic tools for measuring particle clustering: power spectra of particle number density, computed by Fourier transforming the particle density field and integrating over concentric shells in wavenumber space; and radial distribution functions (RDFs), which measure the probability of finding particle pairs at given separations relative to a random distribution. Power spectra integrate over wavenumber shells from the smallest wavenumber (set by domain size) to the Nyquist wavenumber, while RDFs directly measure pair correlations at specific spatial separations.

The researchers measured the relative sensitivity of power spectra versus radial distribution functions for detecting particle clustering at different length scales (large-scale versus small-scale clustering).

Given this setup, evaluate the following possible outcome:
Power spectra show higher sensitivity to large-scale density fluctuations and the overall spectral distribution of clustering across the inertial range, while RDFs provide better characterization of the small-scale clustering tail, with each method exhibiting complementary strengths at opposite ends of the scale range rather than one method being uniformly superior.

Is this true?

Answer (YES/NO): YES